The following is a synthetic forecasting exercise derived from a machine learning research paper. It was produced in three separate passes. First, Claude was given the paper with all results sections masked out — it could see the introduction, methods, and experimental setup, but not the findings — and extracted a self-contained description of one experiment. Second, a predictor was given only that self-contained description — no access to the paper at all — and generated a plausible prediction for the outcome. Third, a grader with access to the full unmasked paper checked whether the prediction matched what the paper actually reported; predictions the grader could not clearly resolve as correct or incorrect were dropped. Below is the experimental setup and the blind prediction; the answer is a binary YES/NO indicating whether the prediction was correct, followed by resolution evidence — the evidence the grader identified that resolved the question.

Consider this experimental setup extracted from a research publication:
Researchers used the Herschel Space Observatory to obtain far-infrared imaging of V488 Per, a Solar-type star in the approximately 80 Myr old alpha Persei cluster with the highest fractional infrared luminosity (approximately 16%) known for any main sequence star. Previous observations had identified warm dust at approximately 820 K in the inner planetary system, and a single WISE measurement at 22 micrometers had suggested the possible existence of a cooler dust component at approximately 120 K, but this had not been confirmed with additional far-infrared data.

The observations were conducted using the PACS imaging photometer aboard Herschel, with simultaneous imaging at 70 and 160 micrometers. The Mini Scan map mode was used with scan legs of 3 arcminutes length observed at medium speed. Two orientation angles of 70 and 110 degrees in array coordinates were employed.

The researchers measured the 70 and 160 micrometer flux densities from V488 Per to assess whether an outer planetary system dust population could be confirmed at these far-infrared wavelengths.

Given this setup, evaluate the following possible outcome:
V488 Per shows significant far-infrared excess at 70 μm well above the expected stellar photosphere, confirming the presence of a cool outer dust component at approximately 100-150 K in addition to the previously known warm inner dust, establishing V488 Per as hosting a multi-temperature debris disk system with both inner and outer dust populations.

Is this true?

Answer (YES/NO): YES